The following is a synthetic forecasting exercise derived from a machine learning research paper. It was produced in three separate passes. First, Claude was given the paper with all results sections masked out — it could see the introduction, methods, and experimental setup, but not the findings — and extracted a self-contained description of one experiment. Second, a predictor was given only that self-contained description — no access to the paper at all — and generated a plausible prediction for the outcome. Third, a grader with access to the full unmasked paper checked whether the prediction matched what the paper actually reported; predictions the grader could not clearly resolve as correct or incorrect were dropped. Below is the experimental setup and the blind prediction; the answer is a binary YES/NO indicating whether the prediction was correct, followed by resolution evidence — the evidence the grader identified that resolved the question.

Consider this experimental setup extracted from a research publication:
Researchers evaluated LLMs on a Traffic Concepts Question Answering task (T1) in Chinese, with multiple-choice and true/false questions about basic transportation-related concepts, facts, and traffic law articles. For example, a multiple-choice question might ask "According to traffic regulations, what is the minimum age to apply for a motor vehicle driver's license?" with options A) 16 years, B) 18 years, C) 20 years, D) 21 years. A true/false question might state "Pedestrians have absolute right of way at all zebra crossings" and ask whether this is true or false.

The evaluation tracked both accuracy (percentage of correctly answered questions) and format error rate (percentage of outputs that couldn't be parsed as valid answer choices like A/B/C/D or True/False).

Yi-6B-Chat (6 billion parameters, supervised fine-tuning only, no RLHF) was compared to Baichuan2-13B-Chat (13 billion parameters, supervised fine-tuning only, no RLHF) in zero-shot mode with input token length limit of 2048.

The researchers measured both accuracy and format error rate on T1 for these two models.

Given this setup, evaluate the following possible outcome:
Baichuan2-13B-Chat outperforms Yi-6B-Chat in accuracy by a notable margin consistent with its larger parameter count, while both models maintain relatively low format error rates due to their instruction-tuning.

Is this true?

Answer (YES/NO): NO